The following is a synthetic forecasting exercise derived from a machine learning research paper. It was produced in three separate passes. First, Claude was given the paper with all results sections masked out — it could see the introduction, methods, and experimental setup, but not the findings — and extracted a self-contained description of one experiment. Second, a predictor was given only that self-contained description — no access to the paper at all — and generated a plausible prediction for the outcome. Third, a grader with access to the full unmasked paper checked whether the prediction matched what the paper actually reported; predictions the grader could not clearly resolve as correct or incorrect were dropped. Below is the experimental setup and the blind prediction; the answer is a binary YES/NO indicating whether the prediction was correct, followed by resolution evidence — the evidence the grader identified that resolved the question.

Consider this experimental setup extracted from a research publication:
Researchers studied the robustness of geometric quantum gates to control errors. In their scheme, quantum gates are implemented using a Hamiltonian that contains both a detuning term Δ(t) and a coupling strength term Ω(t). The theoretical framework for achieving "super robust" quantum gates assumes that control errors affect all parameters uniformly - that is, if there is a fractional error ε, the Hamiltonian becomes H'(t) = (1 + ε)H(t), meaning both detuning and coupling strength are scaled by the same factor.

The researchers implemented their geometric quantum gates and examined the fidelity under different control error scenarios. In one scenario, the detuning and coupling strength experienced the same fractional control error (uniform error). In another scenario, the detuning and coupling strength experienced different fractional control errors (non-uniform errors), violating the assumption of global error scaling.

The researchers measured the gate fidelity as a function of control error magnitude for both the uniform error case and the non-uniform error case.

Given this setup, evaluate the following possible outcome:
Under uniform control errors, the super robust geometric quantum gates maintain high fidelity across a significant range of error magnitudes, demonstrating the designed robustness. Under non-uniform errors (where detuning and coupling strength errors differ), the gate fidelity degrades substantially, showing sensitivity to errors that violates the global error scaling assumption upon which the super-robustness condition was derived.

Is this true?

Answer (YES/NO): YES